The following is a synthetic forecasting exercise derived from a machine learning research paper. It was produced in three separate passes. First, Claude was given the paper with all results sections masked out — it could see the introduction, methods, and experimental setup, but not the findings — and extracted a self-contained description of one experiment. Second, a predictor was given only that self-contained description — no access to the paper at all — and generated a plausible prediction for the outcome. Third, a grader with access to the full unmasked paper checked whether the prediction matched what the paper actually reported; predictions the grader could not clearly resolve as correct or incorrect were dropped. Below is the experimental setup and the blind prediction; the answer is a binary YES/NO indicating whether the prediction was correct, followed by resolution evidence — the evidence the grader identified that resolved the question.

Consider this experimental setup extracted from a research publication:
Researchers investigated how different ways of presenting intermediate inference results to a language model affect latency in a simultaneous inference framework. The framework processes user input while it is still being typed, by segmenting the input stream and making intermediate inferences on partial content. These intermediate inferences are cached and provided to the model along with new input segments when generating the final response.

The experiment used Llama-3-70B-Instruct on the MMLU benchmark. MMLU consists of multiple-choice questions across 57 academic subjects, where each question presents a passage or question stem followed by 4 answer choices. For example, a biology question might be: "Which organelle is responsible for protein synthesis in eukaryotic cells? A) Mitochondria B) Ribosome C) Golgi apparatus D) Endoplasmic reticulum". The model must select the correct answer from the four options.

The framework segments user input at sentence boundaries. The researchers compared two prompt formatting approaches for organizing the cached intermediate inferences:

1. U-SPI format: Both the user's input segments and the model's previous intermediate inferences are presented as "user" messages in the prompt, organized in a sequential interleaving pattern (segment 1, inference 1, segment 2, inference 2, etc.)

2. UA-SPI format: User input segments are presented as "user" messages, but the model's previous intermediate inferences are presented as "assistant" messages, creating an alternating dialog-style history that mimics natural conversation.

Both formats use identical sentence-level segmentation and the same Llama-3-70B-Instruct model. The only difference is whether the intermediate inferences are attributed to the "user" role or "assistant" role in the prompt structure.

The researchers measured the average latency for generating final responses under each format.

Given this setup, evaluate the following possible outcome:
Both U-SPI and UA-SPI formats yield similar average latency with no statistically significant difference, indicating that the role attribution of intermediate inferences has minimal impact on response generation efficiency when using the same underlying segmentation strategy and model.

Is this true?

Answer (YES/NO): NO